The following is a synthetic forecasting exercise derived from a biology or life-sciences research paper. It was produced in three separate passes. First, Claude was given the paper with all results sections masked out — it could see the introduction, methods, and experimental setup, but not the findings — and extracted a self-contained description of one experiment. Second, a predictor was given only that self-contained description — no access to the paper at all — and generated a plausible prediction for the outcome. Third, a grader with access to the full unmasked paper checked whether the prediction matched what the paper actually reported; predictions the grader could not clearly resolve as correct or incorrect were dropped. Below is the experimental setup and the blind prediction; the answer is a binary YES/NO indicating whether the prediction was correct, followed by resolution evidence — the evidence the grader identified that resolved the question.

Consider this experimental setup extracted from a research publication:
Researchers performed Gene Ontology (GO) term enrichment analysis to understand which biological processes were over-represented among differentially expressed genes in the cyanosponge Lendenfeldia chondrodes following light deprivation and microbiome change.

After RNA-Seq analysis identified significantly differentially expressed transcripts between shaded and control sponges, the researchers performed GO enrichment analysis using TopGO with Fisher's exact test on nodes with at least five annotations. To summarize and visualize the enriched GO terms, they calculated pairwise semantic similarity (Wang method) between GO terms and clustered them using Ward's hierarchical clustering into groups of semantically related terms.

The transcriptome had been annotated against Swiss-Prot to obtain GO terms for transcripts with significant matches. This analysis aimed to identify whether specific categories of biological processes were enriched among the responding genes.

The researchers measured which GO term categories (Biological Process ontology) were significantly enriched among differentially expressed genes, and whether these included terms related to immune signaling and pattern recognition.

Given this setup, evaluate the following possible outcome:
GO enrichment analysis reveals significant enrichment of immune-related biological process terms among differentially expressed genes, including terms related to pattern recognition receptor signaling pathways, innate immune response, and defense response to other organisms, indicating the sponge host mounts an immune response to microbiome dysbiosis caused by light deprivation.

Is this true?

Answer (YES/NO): YES